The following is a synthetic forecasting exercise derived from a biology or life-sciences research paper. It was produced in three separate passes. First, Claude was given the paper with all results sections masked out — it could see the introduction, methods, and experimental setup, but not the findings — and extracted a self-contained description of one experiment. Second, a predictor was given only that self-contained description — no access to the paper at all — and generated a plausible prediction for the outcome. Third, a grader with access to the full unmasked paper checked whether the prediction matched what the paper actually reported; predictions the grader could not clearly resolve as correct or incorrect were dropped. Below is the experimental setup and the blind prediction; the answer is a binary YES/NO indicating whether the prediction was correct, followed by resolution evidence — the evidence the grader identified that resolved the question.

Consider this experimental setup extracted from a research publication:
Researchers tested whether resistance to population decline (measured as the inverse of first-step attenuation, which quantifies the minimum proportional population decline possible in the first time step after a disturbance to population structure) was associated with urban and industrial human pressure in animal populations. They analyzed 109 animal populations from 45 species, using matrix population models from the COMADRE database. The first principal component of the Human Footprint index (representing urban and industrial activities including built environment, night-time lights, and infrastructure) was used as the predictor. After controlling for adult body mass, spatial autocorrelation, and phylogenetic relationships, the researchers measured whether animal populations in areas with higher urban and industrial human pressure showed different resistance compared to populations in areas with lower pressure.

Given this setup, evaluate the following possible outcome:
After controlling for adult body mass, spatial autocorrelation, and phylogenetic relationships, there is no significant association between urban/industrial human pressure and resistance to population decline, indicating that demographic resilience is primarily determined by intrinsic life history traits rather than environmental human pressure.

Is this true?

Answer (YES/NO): NO